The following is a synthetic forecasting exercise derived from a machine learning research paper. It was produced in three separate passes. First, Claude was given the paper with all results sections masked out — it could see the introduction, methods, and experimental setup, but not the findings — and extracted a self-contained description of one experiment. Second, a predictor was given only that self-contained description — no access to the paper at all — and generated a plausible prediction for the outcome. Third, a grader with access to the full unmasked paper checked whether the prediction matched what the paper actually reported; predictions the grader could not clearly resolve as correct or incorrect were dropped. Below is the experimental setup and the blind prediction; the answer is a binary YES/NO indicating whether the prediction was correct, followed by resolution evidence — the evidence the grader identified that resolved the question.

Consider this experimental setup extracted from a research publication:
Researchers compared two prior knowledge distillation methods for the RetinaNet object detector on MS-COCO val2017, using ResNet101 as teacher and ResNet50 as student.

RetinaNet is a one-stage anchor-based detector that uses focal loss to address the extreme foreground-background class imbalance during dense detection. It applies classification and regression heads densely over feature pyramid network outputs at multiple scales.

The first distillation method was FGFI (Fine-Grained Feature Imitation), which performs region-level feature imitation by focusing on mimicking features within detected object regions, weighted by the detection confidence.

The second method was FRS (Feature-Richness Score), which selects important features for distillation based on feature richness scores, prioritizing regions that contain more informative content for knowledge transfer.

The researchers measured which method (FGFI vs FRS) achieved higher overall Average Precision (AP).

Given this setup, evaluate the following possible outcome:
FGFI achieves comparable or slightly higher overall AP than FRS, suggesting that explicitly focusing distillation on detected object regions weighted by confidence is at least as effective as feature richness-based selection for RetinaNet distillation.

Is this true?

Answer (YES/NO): NO